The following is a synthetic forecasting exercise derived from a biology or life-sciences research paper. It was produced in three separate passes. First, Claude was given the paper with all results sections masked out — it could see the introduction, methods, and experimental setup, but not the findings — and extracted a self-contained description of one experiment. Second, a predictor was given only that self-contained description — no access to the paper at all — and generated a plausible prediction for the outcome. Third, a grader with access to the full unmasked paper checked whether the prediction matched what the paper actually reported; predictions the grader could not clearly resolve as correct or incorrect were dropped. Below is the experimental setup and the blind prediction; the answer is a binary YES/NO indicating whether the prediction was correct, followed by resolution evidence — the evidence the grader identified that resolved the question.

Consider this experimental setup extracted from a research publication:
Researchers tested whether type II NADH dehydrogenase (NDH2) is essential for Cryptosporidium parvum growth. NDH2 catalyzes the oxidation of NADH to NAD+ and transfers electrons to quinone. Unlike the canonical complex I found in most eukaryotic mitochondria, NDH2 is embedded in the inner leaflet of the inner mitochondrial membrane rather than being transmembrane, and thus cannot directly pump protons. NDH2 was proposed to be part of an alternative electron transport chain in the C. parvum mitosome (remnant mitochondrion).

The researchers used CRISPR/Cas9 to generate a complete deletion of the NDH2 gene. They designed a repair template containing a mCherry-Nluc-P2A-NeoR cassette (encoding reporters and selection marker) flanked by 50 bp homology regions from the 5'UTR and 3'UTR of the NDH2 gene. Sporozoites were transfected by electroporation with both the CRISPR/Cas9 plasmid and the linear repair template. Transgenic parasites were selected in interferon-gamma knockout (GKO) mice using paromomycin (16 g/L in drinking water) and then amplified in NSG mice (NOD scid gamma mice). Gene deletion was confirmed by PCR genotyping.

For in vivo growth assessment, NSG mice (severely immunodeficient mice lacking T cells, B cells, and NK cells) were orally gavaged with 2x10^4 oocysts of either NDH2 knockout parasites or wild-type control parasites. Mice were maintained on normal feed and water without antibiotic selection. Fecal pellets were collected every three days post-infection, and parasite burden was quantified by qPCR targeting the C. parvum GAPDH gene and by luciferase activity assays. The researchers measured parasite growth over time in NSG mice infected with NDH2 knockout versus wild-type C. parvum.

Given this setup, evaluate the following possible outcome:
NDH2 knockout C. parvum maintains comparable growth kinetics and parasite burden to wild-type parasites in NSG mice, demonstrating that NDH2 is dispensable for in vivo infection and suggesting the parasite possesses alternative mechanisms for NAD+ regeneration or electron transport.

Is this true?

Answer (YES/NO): YES